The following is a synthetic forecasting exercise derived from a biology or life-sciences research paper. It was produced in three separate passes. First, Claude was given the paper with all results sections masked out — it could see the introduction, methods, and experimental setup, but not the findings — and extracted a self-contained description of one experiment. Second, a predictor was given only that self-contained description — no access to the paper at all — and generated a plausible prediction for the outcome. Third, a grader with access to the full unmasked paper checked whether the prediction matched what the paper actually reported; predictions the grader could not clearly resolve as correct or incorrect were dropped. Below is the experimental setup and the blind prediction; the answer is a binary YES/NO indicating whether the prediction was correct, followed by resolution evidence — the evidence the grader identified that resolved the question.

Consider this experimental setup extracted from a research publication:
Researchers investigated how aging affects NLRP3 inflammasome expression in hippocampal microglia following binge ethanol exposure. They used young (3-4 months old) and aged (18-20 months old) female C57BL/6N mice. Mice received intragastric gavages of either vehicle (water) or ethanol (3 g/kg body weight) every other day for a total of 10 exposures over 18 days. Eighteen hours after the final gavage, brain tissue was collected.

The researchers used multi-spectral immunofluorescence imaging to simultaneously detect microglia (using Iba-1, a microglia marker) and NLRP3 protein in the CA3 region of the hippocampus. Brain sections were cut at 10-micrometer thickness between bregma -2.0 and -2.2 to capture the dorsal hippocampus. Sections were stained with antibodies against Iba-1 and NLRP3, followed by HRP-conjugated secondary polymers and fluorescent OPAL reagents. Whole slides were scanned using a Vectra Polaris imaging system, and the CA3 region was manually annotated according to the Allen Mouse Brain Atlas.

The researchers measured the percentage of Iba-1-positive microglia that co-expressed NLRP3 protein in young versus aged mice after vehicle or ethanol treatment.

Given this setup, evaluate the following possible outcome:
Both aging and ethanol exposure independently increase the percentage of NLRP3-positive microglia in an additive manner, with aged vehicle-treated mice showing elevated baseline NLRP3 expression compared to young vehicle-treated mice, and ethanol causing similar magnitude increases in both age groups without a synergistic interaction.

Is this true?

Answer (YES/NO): NO